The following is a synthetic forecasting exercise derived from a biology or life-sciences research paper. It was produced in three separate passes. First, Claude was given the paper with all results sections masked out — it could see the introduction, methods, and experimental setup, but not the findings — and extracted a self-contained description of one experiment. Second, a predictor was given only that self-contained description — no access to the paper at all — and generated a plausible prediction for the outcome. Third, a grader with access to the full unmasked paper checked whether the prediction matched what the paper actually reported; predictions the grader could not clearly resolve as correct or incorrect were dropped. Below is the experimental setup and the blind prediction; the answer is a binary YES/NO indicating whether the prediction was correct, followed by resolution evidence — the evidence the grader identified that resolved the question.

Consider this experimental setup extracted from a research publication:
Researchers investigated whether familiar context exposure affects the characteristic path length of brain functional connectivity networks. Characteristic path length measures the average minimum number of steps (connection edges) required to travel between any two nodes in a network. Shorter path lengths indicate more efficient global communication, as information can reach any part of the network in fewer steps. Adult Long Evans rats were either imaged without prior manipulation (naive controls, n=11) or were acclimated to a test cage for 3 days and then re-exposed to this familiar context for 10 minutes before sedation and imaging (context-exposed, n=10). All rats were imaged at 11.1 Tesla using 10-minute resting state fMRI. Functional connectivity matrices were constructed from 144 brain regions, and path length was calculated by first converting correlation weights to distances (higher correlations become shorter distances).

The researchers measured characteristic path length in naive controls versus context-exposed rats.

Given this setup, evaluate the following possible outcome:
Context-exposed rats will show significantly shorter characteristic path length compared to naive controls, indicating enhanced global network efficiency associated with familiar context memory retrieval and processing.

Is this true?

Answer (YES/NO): NO